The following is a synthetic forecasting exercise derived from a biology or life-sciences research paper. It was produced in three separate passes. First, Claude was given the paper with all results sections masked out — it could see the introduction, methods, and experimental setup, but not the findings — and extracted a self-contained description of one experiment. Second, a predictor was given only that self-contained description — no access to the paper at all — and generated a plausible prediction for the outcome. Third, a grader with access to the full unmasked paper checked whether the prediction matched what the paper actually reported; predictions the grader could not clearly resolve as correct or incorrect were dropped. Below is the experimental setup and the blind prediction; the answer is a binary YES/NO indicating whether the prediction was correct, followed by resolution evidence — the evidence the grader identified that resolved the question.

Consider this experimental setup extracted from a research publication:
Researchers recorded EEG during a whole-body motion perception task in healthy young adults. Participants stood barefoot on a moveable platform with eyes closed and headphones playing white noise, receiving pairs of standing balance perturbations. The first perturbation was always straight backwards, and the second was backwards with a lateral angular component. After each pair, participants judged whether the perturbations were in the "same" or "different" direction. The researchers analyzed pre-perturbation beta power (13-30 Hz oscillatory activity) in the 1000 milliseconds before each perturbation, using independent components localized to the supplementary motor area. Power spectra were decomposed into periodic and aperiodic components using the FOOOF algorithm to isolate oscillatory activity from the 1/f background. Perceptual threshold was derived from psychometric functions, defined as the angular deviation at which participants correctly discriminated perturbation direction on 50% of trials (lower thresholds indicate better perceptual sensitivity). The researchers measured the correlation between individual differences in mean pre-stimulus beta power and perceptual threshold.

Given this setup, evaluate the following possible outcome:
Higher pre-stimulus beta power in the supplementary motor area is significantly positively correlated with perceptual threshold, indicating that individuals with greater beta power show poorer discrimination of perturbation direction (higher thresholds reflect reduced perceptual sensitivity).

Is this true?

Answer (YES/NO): YES